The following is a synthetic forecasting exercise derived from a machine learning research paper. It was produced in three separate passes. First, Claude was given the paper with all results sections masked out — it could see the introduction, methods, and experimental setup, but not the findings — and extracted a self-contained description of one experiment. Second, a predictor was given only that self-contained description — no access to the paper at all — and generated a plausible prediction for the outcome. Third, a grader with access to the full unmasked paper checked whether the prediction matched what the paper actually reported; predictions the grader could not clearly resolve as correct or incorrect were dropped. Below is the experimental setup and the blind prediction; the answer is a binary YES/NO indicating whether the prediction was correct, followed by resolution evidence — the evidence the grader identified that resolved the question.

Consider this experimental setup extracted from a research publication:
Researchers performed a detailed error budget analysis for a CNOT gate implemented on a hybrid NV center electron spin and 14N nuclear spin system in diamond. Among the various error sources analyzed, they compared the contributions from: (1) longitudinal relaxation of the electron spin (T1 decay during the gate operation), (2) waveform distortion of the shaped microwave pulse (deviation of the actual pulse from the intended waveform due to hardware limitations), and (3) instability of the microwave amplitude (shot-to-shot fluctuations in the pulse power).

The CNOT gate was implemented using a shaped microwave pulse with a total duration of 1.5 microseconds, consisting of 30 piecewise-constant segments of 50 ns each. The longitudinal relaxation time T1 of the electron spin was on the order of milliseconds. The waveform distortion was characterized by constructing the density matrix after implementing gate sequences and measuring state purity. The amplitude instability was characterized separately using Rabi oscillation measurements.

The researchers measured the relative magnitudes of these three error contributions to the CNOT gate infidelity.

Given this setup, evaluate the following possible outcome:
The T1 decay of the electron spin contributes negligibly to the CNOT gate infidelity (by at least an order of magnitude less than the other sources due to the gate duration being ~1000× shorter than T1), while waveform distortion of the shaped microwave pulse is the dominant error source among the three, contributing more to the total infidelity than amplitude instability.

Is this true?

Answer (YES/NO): NO